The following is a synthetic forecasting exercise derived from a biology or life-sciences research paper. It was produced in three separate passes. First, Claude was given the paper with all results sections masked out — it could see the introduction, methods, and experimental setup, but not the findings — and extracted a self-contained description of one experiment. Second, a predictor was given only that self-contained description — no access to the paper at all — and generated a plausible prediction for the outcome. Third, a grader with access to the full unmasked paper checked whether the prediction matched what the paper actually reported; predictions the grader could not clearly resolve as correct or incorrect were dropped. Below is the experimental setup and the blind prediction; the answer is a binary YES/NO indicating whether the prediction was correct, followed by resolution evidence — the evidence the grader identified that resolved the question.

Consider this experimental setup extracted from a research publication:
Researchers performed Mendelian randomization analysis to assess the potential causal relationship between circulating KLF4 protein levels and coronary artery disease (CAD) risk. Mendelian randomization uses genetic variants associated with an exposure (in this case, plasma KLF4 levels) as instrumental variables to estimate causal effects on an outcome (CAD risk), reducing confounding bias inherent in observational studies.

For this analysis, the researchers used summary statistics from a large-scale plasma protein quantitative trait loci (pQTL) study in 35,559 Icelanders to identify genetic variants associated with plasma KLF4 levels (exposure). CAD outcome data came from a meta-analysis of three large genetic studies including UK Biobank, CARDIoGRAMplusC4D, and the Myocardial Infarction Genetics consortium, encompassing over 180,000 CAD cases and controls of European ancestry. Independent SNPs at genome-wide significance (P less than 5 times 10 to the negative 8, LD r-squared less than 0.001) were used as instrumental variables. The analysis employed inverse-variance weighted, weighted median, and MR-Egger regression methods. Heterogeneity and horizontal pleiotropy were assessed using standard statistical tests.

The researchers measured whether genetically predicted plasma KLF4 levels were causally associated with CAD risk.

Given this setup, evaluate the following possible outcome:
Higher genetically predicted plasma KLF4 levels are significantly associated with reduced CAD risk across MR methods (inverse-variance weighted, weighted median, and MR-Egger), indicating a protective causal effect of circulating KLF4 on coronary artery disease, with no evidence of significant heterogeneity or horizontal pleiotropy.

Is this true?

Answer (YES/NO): NO